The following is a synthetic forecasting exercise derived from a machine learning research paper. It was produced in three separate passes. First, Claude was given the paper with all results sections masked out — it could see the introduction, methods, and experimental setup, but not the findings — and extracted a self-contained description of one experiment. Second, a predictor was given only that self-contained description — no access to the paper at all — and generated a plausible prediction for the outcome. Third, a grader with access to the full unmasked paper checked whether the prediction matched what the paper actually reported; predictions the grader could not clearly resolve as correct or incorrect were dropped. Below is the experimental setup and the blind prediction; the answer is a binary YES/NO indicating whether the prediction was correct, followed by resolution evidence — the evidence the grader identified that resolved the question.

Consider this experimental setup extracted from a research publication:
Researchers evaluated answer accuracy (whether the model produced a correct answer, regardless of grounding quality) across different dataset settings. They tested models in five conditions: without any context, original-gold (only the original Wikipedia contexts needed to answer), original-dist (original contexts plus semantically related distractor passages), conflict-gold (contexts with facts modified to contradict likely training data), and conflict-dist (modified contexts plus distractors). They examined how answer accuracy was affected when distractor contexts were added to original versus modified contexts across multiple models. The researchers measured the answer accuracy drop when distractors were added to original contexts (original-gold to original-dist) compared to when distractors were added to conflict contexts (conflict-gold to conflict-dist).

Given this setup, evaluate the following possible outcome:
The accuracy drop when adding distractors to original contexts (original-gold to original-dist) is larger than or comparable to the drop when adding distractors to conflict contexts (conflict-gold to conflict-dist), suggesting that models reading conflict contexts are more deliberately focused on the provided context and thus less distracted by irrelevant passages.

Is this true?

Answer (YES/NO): NO